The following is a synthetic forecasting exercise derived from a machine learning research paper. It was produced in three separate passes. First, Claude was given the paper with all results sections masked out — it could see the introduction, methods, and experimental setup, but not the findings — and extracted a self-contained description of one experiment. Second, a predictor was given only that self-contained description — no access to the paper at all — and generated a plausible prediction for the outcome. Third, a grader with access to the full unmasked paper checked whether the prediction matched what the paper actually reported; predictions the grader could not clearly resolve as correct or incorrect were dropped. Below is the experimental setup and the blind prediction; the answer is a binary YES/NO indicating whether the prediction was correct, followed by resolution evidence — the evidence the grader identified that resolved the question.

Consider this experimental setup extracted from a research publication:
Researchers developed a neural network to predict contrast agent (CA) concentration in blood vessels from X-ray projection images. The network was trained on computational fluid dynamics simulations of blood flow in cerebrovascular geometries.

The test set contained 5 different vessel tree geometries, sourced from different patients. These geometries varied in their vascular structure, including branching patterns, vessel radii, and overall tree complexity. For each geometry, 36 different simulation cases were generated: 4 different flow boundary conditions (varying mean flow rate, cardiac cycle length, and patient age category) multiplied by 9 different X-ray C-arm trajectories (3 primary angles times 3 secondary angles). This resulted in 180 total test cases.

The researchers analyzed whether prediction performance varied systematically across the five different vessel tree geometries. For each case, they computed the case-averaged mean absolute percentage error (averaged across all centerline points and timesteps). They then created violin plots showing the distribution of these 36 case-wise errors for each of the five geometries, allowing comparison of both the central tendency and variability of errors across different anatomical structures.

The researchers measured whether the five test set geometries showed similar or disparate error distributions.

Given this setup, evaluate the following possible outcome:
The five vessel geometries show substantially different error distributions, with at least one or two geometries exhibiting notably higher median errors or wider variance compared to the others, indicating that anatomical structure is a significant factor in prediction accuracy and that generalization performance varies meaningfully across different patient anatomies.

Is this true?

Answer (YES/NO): YES